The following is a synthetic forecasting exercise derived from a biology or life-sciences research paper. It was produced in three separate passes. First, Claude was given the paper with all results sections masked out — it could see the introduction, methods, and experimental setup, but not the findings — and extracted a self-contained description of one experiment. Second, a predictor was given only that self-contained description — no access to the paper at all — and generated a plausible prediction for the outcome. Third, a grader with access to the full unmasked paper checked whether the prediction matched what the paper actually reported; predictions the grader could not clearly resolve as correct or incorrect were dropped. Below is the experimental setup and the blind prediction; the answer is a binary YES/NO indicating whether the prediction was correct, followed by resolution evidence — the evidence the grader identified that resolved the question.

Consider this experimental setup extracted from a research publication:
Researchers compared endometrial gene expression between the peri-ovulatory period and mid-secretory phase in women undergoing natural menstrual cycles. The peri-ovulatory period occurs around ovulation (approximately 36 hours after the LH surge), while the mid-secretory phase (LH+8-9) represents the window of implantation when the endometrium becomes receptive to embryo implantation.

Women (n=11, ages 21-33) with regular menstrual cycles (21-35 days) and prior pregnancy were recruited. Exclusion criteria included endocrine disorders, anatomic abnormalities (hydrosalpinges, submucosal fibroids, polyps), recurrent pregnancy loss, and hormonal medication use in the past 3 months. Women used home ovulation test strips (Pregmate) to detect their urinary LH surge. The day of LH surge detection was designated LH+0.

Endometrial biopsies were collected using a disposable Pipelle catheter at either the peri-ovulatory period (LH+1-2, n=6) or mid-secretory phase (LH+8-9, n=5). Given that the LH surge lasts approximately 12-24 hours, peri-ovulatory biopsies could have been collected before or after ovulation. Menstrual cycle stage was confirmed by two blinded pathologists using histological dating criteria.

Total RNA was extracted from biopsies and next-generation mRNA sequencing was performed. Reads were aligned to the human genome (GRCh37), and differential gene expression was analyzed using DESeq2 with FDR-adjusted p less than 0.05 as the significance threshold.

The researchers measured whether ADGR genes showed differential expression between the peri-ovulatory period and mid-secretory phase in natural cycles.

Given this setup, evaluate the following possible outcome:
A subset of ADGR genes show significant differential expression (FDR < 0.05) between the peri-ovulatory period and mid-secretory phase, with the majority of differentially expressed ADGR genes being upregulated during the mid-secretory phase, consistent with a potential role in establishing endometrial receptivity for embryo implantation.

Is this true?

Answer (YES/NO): YES